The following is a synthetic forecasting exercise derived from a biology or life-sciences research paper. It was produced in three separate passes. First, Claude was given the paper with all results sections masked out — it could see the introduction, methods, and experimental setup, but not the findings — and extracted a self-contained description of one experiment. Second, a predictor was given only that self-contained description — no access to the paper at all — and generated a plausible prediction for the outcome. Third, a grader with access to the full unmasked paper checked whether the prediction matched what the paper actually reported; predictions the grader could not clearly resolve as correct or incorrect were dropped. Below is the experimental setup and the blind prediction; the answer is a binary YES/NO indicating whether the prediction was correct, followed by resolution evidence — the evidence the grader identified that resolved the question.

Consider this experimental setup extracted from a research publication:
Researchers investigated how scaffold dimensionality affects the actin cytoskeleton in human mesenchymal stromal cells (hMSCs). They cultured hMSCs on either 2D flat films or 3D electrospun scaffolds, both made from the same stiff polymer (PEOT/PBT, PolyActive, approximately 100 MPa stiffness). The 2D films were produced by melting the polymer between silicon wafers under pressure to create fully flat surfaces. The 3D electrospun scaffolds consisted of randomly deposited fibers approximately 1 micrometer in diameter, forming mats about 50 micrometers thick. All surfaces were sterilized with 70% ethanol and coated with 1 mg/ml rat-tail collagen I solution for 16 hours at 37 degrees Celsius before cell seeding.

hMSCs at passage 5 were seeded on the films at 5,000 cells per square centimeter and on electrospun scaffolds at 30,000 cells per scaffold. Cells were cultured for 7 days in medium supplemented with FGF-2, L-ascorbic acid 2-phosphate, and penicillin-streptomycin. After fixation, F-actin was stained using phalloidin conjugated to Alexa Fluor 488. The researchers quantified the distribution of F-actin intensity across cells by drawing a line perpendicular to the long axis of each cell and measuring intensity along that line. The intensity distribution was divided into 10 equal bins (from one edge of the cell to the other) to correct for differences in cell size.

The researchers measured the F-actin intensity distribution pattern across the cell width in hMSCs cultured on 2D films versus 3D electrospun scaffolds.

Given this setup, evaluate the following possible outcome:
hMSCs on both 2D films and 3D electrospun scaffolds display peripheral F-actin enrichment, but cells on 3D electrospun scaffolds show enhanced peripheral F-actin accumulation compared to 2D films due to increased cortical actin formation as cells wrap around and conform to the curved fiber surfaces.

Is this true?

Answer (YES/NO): NO